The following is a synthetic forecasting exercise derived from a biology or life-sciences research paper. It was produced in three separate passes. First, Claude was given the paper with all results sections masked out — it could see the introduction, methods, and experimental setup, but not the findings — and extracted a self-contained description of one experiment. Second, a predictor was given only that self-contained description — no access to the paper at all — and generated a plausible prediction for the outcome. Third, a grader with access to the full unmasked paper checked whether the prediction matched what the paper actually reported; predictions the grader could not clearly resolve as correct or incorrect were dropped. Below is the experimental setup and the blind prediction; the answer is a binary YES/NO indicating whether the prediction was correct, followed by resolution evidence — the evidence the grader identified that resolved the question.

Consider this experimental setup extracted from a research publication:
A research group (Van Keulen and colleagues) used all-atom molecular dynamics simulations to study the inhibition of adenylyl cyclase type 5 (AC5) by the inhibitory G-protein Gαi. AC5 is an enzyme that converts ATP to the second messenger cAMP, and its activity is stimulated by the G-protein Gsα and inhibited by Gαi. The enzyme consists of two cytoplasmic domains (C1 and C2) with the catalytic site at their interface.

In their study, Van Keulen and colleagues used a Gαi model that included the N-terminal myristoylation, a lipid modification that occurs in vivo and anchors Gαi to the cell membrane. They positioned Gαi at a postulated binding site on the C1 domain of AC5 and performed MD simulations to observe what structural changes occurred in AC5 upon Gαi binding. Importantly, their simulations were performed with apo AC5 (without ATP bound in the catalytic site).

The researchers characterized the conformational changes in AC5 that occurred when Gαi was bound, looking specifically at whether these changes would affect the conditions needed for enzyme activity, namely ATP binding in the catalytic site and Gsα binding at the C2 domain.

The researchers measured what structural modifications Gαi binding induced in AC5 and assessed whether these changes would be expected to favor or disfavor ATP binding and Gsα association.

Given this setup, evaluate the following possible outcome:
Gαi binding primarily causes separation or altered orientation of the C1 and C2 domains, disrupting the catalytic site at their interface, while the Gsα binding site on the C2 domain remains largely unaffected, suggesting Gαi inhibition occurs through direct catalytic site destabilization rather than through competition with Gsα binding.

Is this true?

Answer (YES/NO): NO